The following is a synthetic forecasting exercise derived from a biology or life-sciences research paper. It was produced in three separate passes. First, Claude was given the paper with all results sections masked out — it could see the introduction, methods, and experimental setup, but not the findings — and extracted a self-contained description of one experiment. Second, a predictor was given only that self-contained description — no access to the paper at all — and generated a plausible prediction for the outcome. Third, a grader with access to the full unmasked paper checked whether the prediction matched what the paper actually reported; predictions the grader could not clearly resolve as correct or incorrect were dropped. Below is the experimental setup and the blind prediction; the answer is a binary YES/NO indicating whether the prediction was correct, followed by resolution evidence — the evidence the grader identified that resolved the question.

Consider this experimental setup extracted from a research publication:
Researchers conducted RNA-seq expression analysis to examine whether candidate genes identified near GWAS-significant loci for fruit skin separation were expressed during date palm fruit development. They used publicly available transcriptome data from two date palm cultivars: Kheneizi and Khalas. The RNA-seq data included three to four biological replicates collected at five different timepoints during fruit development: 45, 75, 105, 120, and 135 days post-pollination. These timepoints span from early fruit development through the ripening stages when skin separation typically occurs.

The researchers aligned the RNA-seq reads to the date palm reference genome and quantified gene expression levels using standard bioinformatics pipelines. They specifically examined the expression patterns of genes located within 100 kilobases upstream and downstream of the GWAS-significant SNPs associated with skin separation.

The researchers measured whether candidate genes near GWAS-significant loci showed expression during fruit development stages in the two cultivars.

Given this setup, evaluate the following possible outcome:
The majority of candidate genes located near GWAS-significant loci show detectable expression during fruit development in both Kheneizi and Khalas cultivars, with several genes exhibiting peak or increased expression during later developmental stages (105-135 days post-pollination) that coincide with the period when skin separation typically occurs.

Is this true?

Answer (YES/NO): NO